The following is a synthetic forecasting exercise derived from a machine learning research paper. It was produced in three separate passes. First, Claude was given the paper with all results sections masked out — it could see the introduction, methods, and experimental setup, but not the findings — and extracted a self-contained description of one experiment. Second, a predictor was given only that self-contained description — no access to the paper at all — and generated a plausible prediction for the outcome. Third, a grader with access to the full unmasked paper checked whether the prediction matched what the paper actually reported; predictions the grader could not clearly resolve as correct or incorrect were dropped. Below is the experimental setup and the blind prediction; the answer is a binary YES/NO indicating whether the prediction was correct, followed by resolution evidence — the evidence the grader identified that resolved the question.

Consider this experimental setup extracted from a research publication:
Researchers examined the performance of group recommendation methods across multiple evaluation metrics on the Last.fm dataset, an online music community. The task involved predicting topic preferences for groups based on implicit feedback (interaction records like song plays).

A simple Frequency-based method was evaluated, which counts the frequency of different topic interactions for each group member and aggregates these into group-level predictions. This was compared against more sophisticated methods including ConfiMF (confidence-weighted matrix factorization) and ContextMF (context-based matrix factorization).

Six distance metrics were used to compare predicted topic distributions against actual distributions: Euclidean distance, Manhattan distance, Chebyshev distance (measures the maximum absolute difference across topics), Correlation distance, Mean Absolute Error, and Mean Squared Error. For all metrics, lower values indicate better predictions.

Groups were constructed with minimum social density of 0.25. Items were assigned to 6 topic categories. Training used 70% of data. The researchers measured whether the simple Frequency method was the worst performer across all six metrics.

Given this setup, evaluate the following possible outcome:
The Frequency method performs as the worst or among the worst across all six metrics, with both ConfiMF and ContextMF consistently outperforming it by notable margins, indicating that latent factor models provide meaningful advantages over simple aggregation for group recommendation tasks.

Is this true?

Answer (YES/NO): NO